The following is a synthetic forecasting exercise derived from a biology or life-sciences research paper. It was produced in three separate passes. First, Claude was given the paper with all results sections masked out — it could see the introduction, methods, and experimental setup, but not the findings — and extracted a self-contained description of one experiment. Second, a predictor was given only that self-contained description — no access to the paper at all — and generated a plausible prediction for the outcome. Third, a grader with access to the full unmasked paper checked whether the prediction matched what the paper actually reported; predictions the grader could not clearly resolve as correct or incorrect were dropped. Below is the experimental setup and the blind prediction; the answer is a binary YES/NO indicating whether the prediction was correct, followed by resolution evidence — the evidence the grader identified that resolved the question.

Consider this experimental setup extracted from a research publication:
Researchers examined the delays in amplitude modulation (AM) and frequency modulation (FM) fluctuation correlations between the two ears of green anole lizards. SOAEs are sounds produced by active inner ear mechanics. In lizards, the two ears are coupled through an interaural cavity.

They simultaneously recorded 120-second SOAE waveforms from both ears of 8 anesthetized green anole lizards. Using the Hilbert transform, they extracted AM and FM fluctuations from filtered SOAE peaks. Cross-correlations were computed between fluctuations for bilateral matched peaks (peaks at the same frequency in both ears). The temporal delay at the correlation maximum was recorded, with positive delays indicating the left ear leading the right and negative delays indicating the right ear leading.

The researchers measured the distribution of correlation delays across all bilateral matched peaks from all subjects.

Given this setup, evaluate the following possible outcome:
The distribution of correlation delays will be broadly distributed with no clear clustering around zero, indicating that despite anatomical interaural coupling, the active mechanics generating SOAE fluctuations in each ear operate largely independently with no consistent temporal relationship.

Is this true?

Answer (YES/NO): NO